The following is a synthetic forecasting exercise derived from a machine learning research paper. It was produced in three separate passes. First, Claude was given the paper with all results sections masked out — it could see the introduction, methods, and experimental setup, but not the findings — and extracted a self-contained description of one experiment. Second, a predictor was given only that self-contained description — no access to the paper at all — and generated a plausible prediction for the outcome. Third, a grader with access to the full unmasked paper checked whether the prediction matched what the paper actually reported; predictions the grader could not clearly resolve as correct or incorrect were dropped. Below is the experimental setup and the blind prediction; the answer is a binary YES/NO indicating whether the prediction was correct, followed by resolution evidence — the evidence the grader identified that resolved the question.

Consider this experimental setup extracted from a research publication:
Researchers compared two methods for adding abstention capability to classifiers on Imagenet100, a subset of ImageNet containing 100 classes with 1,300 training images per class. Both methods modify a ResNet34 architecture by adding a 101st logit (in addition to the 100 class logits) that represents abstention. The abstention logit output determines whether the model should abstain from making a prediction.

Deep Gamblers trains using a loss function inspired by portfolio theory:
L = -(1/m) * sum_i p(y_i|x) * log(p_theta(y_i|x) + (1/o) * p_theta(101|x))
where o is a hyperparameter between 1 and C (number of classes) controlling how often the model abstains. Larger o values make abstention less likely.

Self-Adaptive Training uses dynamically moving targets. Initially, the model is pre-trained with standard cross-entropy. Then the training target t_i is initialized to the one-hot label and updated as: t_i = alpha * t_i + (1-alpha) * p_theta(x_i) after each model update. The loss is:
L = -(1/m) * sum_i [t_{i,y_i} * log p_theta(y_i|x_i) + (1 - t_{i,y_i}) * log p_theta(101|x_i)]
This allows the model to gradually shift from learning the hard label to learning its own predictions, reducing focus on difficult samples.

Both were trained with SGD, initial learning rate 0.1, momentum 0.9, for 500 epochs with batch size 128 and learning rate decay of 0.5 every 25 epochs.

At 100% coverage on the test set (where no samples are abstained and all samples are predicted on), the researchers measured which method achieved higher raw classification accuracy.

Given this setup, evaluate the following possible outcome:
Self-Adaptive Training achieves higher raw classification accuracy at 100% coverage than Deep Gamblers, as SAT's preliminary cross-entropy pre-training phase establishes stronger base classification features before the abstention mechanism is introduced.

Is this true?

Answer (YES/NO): NO